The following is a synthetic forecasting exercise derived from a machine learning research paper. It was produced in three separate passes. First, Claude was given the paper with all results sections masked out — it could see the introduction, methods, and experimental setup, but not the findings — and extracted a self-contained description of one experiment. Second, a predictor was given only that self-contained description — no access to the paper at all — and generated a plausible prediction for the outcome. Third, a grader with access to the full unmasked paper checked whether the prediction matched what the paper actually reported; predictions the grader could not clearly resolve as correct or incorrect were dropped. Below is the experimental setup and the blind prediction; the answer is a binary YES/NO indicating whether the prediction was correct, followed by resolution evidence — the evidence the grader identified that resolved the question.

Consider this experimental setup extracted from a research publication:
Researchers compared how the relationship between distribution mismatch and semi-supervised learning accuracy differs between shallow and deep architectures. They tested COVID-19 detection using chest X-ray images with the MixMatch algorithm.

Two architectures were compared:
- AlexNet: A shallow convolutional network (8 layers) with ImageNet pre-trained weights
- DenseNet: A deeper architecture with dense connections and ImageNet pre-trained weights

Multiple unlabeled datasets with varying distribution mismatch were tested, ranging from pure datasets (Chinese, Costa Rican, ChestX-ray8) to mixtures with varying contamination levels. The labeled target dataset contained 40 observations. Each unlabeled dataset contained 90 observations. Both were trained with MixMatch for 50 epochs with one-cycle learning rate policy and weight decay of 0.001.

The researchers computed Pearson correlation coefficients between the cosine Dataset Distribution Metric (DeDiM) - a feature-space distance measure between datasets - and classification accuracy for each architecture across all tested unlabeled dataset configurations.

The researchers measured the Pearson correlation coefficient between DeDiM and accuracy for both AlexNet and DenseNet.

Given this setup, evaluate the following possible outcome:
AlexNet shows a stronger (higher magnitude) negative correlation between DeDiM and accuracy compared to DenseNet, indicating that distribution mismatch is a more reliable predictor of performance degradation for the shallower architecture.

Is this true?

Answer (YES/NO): YES